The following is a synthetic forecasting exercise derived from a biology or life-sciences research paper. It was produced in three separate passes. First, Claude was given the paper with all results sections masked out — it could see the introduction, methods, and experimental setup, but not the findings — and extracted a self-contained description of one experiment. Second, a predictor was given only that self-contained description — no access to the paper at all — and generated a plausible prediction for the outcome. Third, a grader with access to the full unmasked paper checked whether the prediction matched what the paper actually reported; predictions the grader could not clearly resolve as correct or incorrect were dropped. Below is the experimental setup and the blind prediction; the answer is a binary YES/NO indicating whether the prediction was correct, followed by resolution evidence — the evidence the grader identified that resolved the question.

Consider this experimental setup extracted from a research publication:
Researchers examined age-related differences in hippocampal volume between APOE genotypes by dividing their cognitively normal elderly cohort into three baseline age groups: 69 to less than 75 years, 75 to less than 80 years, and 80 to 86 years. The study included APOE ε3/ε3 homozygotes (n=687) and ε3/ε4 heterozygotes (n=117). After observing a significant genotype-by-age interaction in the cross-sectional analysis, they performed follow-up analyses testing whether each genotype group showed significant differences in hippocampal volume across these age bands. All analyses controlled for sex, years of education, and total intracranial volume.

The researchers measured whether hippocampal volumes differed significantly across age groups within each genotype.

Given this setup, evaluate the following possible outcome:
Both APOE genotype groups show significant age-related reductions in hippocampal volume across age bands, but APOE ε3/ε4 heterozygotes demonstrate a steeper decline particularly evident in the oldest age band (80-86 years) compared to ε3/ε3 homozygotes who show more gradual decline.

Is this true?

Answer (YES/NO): NO